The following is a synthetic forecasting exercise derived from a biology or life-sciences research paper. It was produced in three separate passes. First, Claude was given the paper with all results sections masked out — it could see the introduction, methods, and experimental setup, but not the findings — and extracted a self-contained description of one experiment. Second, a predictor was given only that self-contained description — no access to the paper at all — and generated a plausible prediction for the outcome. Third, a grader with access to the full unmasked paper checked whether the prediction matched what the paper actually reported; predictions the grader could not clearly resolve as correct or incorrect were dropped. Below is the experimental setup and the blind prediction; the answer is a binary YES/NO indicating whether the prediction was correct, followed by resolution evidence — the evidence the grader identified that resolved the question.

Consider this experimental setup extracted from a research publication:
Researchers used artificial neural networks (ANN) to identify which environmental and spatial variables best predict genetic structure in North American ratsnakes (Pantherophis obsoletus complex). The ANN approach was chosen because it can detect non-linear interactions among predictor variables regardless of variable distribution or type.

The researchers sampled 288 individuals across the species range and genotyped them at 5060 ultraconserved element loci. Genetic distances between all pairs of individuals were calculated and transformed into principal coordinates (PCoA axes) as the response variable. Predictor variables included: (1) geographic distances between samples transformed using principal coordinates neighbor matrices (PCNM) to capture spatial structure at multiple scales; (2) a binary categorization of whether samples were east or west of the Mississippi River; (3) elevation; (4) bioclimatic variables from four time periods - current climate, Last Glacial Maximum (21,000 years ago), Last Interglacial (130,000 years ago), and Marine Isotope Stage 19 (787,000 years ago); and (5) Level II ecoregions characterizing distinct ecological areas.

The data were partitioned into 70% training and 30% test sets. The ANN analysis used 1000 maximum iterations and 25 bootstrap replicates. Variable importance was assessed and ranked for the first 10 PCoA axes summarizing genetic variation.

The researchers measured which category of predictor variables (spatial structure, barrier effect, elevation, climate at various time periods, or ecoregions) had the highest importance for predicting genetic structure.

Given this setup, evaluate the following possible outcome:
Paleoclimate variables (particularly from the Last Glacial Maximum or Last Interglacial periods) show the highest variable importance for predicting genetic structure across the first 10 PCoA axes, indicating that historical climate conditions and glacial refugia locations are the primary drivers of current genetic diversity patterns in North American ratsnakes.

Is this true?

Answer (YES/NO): NO